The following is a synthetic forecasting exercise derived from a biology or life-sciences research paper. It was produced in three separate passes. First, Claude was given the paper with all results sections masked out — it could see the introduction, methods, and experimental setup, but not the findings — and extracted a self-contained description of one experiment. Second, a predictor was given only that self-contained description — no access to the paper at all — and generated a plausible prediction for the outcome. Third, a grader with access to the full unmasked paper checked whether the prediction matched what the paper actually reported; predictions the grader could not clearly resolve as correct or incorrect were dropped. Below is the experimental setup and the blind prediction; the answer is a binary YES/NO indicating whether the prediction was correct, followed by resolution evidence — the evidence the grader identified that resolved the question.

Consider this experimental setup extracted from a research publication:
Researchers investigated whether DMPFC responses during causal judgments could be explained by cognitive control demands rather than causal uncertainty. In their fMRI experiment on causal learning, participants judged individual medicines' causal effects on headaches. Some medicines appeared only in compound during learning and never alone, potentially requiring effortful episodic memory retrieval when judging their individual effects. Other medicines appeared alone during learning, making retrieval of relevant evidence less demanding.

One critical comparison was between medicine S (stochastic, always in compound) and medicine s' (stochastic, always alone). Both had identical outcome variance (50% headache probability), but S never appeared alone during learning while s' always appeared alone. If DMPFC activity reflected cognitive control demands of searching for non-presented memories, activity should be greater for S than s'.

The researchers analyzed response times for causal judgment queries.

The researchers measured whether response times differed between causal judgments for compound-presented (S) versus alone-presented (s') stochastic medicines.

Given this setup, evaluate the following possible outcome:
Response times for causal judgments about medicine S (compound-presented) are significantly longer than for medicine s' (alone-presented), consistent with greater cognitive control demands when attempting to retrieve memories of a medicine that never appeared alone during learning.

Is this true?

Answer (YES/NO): YES